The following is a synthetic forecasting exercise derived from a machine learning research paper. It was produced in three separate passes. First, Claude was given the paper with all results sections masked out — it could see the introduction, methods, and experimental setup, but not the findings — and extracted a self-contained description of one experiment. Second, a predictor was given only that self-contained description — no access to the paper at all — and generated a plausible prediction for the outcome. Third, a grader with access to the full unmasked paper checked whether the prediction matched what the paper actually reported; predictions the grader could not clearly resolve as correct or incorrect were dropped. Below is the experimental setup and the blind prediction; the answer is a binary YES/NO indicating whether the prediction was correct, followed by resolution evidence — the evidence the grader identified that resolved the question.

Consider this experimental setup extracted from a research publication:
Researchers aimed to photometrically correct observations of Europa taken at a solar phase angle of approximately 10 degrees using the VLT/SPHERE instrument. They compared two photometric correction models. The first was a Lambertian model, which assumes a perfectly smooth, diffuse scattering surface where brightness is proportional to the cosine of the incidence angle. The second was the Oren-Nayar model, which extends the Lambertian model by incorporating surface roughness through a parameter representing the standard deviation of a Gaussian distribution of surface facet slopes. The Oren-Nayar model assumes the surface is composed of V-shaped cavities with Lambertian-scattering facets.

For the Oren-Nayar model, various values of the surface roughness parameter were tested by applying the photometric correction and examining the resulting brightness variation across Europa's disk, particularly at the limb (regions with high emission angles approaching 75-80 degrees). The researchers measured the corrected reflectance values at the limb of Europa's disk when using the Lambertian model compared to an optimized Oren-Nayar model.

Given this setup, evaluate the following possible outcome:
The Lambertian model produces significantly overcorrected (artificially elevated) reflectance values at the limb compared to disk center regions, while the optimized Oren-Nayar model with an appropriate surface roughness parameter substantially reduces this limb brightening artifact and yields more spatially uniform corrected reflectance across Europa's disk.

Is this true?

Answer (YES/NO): YES